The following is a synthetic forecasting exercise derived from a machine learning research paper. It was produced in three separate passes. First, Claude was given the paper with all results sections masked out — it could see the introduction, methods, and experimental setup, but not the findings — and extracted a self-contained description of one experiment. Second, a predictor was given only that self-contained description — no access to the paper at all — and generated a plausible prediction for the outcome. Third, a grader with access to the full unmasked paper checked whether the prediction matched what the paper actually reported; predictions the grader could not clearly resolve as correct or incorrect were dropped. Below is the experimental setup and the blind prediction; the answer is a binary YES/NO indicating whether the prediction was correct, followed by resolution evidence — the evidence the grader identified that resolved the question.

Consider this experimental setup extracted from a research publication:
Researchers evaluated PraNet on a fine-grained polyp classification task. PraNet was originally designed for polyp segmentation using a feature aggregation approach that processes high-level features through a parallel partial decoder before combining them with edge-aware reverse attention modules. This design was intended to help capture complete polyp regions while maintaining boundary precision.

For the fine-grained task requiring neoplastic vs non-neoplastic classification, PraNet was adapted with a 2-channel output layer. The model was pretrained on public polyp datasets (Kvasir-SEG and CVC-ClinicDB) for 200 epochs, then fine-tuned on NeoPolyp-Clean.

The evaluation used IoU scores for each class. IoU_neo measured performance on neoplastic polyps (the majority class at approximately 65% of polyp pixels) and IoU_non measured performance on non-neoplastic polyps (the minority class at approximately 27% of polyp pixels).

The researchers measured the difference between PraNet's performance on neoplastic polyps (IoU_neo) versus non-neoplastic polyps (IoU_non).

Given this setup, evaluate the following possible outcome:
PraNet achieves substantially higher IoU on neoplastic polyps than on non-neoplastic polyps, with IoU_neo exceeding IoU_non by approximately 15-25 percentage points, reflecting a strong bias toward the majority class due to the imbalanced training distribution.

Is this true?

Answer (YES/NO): YES